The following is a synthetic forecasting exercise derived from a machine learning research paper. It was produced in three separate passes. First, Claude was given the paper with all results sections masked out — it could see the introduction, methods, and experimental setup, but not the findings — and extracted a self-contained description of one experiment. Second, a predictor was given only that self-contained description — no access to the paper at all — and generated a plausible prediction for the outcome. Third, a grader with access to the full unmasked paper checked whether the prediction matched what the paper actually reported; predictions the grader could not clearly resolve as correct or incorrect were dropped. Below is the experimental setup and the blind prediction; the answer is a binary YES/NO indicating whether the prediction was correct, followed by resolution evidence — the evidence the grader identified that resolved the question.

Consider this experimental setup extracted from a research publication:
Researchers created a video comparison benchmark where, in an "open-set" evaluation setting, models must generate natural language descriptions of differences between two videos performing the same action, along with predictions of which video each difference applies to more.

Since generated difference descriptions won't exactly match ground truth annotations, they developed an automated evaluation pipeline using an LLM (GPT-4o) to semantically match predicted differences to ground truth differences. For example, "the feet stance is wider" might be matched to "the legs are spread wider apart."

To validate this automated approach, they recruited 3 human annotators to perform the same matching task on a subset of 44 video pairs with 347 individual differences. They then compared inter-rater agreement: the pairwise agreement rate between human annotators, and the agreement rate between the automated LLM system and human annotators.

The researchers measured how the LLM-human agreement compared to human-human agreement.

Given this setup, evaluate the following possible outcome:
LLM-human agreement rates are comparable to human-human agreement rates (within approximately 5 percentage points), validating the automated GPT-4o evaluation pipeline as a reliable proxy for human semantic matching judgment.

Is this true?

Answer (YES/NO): YES